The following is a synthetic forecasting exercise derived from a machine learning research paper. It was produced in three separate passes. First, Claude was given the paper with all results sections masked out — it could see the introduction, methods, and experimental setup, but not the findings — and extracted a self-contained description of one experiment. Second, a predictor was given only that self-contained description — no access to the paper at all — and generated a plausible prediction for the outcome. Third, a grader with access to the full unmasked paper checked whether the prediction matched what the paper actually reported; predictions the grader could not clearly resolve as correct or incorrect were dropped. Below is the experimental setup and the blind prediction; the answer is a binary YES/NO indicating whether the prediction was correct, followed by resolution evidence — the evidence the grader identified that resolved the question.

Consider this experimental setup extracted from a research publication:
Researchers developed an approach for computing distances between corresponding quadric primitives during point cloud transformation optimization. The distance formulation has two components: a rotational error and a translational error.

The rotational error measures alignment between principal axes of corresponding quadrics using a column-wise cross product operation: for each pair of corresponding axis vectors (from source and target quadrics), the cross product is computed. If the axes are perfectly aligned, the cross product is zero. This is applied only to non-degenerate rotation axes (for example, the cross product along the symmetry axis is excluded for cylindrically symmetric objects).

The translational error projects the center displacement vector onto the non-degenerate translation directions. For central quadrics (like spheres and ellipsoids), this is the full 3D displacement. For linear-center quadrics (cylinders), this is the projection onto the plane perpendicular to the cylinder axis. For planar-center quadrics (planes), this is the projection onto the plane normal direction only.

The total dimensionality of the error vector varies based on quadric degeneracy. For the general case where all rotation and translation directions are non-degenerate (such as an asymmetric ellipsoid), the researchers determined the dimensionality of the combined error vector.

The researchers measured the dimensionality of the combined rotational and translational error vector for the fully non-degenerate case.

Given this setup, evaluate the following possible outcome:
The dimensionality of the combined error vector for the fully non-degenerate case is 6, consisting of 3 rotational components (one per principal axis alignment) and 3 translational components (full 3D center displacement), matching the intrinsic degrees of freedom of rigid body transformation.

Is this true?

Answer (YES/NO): NO